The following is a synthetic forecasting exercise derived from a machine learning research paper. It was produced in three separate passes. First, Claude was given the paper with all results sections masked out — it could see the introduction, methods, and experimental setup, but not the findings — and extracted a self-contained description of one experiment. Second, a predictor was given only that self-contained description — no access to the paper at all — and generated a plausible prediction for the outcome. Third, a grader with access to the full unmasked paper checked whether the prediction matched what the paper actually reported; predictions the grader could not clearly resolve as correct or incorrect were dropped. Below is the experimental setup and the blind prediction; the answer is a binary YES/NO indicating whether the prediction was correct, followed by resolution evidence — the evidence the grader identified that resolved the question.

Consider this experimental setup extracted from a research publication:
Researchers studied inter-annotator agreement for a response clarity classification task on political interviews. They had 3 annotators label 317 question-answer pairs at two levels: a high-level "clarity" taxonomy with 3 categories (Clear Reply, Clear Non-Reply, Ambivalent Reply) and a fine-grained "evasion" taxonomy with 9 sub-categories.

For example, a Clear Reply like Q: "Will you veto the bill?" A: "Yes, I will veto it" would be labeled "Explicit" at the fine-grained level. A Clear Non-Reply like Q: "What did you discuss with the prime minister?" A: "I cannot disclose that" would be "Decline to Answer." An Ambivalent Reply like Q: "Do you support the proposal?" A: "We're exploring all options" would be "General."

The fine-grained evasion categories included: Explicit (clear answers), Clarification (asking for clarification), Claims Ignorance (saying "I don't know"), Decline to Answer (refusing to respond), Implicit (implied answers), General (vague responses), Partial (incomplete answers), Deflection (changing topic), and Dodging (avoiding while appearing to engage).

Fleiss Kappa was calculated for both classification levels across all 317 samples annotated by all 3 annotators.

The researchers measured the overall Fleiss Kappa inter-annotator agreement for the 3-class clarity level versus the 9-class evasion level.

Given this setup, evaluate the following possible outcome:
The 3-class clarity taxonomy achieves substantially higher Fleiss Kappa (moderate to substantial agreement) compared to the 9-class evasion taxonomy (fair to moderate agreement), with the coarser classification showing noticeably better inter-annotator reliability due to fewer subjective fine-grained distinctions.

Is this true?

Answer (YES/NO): YES